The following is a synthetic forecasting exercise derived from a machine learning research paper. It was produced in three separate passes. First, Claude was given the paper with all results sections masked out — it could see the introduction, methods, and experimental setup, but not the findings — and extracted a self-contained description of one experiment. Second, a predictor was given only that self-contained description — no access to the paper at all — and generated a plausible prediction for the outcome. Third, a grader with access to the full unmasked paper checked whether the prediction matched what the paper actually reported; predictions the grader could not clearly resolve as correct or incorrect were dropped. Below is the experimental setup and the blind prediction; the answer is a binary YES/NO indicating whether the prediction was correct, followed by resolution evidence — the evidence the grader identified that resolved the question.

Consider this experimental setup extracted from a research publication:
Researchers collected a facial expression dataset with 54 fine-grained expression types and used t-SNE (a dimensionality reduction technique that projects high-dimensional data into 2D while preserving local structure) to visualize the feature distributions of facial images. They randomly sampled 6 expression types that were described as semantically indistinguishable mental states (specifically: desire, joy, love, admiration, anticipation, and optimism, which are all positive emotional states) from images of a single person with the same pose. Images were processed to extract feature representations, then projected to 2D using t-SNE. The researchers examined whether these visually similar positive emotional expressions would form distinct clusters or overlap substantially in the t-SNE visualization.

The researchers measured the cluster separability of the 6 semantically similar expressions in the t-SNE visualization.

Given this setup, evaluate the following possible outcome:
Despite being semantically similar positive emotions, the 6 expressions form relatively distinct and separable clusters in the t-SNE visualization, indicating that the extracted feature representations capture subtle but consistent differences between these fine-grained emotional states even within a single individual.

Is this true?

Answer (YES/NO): YES